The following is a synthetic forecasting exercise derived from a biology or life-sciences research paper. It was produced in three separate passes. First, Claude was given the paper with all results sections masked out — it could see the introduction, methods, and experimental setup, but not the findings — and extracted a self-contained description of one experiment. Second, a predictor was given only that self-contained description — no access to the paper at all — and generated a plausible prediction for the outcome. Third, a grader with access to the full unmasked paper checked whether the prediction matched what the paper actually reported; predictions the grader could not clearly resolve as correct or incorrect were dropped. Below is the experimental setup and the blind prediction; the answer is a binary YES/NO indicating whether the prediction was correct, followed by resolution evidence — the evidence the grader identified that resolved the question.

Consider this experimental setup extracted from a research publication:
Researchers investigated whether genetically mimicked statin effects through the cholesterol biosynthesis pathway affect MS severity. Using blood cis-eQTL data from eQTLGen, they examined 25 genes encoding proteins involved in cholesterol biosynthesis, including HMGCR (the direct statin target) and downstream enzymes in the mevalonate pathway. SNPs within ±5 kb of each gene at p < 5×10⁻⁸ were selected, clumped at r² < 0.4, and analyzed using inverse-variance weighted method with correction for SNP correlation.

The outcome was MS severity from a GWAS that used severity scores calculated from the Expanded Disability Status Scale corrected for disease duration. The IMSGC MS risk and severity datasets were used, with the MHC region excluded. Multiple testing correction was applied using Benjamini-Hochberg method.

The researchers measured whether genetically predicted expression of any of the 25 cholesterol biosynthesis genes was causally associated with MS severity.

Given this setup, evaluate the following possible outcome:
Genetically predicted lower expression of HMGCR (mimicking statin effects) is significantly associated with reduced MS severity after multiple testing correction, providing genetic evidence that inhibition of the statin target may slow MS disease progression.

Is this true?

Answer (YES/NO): NO